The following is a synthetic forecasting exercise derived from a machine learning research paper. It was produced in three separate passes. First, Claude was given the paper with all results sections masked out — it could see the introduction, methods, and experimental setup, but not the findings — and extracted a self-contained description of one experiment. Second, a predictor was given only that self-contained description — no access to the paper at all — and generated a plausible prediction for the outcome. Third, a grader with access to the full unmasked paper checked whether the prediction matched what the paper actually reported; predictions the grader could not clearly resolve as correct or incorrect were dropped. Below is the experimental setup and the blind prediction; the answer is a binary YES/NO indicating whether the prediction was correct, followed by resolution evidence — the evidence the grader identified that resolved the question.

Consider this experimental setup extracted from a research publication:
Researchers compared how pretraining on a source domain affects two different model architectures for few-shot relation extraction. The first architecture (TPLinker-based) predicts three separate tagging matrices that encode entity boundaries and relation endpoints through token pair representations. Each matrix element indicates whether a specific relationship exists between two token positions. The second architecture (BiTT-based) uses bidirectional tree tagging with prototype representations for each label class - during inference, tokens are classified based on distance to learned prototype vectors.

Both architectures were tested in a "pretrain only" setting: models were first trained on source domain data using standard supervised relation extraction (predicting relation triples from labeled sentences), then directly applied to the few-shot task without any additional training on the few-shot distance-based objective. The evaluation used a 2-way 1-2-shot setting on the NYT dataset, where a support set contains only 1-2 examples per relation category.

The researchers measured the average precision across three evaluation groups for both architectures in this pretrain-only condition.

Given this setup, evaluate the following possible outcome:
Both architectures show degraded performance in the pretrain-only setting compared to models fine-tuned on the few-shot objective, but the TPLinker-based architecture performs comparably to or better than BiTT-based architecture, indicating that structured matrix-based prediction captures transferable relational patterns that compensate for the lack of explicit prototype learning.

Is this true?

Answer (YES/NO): NO